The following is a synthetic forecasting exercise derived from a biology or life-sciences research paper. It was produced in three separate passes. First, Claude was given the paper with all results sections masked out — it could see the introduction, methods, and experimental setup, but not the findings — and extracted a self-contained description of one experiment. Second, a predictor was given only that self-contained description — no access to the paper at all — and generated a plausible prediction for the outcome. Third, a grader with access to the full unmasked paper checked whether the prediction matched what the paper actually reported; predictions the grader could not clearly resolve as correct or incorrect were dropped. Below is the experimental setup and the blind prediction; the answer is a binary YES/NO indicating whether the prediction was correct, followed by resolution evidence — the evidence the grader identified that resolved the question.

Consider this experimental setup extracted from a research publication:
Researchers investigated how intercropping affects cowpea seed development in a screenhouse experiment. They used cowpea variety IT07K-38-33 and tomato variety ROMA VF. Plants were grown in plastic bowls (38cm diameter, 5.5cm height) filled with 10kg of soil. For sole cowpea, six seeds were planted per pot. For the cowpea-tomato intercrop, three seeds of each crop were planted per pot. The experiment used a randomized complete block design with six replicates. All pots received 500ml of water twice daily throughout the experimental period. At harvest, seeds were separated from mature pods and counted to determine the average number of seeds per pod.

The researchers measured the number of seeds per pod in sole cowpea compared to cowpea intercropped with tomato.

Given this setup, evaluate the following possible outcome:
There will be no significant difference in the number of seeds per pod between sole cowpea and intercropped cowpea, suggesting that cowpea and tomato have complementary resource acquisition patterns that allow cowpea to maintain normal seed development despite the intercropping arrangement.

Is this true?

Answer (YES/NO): NO